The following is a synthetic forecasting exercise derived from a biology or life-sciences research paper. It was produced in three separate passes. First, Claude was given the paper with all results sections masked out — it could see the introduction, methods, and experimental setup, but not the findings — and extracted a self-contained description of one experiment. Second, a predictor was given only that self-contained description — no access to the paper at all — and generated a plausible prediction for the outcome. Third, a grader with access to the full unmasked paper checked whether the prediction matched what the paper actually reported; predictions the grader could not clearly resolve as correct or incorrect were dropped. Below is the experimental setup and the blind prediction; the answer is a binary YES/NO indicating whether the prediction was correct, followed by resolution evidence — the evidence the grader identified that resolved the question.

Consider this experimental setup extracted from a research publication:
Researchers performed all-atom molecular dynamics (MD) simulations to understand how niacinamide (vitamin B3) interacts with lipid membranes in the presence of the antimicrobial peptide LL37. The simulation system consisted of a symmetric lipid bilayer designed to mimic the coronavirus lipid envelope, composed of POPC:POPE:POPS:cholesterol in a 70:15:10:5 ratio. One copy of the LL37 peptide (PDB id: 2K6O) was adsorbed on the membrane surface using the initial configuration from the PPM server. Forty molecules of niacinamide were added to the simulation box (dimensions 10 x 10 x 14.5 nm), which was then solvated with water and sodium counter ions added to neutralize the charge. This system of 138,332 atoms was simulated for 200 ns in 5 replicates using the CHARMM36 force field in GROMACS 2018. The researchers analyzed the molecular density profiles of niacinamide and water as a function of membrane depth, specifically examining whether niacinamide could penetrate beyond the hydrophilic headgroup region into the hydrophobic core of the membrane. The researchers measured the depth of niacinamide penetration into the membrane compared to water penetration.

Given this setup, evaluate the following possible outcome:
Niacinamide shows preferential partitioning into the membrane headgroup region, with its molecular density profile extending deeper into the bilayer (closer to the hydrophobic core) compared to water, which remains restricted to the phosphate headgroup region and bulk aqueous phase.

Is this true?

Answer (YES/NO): YES